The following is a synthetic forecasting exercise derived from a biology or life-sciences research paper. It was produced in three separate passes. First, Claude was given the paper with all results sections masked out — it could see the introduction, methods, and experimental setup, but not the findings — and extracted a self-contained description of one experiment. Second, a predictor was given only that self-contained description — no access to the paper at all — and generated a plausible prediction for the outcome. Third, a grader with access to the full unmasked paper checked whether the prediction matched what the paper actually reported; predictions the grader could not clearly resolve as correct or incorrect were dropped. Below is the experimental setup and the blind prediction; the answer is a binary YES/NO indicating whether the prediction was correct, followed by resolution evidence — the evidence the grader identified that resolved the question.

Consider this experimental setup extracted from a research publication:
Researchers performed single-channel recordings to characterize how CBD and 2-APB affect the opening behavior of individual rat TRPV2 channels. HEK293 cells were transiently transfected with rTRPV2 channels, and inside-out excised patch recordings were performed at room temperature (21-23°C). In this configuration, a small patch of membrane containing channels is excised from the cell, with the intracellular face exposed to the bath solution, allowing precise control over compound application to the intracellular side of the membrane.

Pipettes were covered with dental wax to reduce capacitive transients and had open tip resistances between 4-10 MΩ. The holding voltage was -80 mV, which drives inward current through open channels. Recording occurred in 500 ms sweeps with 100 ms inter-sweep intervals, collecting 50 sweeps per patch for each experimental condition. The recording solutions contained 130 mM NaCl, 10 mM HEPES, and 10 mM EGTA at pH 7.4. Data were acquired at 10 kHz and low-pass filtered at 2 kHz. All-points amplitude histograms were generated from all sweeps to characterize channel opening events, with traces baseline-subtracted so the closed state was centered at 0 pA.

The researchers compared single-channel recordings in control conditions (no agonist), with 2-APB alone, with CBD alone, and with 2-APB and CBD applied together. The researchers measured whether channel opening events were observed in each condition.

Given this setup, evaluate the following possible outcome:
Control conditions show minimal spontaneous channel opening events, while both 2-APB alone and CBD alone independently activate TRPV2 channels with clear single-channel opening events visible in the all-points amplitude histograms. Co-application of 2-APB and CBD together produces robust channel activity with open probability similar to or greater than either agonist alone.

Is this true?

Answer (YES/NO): NO